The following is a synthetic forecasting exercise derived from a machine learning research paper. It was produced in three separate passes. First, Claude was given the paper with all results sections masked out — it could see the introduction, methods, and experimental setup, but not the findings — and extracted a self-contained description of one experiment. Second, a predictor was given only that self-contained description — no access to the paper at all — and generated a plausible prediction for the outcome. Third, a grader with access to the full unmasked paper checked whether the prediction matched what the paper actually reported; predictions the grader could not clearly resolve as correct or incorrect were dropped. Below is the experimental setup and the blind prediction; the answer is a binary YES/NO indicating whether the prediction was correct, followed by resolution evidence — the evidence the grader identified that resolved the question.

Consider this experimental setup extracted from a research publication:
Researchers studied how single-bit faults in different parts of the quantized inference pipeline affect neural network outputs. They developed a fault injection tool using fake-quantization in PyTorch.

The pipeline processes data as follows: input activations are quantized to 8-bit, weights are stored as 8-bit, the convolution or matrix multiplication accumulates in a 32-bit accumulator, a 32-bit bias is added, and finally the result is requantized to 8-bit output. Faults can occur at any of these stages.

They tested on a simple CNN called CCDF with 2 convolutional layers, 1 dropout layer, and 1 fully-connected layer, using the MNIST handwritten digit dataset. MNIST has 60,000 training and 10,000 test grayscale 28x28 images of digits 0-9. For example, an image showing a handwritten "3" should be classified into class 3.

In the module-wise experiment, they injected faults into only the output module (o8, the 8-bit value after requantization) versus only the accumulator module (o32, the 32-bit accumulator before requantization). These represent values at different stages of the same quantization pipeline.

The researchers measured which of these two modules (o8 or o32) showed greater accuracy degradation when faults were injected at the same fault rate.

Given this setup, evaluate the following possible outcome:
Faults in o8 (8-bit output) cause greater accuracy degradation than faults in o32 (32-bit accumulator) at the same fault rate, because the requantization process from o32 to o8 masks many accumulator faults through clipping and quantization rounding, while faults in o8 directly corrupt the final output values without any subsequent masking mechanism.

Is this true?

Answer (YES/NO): NO